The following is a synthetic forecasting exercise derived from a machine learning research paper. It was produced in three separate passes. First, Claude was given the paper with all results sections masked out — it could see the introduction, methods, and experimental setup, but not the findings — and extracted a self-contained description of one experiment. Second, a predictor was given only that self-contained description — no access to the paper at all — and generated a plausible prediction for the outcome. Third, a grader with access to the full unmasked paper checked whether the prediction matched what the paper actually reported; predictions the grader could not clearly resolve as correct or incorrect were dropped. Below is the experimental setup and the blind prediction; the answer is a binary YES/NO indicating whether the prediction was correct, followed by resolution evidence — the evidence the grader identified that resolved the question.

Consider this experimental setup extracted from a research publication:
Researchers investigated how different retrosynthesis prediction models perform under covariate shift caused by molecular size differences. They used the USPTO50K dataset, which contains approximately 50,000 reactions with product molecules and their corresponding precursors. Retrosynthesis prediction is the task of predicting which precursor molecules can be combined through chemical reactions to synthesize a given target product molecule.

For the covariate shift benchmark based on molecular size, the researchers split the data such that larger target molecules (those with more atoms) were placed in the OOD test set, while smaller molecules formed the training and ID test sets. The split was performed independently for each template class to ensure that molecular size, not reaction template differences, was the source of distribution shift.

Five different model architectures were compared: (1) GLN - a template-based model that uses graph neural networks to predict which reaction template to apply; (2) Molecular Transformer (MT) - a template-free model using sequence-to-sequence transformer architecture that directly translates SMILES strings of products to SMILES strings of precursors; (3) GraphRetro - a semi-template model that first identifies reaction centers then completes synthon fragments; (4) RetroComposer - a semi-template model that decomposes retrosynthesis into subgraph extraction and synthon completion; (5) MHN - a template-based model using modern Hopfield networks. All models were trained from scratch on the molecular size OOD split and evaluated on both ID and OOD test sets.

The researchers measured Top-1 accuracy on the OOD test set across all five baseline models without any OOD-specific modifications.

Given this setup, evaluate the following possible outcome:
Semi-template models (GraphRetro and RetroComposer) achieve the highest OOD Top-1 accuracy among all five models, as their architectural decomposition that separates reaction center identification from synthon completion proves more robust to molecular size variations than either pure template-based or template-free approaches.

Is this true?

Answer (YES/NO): YES